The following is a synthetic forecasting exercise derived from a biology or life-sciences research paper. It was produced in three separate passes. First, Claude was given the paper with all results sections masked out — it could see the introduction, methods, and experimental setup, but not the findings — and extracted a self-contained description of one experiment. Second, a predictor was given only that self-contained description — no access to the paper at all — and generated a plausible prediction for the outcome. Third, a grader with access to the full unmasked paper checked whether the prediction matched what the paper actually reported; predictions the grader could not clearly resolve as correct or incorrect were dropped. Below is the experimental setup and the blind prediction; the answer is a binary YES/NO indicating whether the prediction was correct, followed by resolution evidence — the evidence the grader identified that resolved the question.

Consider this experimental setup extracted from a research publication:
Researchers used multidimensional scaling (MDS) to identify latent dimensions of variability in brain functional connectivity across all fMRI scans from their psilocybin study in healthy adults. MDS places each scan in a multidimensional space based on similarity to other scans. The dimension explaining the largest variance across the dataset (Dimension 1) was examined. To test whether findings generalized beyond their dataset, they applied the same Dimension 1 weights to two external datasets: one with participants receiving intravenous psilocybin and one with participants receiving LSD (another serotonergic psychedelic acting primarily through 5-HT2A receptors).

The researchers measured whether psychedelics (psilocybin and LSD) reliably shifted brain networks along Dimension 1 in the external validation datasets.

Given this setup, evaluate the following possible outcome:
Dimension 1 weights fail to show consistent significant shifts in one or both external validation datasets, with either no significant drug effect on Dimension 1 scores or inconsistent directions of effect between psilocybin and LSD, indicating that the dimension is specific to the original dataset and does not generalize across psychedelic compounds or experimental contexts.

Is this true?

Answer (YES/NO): NO